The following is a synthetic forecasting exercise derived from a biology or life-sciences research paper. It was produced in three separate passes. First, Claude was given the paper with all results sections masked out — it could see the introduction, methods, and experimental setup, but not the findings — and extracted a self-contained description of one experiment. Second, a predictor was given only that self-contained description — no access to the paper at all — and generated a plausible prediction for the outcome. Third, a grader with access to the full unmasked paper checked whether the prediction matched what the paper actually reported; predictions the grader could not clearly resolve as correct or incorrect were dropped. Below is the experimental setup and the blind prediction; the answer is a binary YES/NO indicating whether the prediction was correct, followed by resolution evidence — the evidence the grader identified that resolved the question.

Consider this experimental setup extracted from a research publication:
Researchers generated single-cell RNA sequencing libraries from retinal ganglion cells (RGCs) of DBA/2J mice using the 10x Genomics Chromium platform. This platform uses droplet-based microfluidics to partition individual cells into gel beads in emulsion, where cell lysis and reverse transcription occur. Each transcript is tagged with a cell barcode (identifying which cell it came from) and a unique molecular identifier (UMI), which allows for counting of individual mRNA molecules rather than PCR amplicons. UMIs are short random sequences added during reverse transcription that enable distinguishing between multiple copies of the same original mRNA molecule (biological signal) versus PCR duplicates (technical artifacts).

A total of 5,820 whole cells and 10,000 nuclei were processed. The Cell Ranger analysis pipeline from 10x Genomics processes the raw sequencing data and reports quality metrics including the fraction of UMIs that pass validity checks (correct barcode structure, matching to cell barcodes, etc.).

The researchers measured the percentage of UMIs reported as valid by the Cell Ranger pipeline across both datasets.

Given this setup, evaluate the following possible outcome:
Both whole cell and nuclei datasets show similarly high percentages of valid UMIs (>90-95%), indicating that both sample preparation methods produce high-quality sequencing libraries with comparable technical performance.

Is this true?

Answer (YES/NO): YES